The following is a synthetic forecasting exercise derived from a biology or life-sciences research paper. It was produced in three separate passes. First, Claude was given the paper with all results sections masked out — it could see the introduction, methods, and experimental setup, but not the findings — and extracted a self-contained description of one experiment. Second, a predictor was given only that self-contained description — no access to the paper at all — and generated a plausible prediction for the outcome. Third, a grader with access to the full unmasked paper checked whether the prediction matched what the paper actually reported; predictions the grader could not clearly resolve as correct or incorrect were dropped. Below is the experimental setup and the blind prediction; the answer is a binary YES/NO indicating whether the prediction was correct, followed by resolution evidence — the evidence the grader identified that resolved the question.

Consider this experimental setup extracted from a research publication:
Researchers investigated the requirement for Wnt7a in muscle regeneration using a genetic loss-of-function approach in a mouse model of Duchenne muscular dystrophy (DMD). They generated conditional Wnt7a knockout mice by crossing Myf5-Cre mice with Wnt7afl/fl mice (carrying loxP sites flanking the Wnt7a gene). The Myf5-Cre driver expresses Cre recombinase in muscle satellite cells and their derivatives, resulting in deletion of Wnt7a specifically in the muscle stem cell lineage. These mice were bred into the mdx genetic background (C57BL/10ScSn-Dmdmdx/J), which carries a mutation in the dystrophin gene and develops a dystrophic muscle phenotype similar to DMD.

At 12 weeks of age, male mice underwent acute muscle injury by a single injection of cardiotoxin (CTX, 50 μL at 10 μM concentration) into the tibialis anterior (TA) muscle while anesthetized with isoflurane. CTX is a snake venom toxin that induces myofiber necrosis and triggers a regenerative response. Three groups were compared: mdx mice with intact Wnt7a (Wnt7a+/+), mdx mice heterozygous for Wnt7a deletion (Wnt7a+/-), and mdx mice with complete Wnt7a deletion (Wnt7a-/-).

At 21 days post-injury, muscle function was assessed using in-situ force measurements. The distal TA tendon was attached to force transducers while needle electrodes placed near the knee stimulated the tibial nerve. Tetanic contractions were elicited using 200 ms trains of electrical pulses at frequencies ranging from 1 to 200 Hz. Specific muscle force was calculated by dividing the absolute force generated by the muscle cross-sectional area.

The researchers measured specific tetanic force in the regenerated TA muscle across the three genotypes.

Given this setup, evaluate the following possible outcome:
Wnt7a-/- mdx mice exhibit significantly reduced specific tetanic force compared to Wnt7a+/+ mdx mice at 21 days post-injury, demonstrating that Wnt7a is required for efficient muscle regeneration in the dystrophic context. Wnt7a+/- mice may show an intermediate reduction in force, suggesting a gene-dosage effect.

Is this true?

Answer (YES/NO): YES